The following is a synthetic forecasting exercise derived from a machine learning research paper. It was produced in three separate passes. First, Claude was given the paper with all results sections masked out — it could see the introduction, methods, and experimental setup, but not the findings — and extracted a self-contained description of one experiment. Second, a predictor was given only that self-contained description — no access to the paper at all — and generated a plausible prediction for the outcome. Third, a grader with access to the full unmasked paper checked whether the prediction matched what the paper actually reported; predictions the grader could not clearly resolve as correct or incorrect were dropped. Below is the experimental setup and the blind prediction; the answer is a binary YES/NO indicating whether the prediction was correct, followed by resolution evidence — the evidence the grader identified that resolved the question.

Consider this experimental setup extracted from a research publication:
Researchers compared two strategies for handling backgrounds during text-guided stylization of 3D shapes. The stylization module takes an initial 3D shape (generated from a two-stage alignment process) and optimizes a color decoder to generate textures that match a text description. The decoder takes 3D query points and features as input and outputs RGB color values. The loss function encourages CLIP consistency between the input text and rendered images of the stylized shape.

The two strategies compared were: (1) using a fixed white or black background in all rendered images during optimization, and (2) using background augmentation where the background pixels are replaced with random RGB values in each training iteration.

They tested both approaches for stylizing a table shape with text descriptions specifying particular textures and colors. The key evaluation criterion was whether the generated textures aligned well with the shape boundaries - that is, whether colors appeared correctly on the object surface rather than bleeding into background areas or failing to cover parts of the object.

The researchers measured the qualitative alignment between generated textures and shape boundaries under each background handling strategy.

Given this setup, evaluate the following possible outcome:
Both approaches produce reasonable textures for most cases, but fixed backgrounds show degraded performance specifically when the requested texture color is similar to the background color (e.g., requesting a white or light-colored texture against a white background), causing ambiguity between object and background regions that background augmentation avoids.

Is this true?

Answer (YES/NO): NO